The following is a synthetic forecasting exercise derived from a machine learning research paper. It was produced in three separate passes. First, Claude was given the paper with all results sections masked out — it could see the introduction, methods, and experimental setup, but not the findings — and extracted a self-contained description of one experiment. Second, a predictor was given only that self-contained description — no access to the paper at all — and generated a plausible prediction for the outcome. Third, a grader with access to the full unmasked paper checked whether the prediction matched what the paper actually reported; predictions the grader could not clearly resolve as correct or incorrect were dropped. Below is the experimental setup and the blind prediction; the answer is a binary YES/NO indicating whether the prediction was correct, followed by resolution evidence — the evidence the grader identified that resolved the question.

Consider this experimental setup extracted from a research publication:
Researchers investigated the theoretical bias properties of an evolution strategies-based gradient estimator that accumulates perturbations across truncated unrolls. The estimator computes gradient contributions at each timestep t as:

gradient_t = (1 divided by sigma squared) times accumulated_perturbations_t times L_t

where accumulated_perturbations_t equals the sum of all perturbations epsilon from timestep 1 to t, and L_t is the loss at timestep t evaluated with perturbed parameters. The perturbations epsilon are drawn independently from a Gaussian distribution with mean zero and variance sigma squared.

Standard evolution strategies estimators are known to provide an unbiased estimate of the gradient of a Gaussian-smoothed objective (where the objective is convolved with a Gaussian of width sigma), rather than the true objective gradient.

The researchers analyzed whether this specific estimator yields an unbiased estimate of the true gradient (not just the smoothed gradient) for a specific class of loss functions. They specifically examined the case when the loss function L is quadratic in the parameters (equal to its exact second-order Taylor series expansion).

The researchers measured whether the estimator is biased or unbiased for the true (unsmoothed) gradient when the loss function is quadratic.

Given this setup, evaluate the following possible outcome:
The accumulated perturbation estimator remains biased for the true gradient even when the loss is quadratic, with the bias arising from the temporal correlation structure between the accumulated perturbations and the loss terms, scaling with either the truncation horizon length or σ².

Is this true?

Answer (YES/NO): NO